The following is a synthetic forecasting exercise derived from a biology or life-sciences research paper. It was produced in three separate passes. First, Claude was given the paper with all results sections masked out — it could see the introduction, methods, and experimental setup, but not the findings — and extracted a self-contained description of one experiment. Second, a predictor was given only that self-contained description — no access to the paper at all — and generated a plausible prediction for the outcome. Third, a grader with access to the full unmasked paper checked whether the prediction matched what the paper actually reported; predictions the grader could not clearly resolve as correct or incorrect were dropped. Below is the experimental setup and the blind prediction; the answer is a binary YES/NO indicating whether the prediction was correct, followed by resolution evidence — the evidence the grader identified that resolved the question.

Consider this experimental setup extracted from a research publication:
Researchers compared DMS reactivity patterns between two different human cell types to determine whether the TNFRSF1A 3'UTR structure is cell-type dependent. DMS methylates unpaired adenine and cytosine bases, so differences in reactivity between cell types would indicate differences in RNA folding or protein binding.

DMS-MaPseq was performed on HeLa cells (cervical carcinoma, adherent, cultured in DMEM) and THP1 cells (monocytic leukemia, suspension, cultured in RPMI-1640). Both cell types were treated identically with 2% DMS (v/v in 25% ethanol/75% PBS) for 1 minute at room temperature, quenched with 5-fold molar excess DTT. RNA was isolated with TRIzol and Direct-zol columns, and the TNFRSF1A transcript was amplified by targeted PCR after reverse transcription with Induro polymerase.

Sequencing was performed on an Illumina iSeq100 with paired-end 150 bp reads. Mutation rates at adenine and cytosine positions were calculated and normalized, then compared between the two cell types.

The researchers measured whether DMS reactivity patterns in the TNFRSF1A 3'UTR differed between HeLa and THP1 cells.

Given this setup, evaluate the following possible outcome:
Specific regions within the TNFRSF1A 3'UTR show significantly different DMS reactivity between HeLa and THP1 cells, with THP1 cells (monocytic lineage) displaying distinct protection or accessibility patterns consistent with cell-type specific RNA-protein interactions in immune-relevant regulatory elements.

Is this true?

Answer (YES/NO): NO